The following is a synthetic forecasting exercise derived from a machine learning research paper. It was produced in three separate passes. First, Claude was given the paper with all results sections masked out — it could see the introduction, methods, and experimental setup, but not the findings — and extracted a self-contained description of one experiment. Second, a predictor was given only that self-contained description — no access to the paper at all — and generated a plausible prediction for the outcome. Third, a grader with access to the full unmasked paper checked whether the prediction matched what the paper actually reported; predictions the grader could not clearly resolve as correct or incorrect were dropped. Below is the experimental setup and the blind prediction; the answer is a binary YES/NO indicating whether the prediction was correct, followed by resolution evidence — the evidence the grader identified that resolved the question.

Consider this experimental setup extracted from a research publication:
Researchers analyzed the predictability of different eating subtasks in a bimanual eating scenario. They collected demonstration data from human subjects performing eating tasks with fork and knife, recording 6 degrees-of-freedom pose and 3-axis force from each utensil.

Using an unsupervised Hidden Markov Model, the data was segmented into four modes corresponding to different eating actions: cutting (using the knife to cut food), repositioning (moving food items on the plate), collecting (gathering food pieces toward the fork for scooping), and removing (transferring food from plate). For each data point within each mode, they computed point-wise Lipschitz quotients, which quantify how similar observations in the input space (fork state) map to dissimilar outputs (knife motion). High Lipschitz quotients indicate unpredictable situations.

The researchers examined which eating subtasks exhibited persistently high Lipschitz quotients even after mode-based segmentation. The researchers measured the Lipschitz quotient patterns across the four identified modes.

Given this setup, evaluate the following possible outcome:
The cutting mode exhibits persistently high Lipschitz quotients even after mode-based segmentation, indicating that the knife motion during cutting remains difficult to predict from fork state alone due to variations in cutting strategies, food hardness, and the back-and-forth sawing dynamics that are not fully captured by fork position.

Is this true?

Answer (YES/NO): YES